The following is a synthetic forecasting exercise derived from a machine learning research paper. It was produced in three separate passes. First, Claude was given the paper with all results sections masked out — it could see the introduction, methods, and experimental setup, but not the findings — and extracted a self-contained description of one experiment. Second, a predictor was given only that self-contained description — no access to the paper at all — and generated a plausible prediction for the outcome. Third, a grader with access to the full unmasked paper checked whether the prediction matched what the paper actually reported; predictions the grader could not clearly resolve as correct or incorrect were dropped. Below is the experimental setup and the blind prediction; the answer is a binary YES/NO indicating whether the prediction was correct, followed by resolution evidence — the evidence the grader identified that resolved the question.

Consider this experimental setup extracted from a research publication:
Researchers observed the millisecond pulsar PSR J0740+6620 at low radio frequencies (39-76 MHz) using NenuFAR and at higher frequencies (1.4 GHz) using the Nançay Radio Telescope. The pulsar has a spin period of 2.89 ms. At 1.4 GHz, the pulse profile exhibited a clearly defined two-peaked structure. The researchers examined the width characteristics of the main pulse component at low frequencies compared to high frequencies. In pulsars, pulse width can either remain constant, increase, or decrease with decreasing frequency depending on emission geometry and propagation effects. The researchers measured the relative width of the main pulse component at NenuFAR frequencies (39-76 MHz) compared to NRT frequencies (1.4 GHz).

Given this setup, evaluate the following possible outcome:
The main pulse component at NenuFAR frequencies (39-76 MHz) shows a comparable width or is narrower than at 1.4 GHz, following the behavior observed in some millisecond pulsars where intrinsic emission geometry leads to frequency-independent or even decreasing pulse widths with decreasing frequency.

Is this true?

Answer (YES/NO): NO